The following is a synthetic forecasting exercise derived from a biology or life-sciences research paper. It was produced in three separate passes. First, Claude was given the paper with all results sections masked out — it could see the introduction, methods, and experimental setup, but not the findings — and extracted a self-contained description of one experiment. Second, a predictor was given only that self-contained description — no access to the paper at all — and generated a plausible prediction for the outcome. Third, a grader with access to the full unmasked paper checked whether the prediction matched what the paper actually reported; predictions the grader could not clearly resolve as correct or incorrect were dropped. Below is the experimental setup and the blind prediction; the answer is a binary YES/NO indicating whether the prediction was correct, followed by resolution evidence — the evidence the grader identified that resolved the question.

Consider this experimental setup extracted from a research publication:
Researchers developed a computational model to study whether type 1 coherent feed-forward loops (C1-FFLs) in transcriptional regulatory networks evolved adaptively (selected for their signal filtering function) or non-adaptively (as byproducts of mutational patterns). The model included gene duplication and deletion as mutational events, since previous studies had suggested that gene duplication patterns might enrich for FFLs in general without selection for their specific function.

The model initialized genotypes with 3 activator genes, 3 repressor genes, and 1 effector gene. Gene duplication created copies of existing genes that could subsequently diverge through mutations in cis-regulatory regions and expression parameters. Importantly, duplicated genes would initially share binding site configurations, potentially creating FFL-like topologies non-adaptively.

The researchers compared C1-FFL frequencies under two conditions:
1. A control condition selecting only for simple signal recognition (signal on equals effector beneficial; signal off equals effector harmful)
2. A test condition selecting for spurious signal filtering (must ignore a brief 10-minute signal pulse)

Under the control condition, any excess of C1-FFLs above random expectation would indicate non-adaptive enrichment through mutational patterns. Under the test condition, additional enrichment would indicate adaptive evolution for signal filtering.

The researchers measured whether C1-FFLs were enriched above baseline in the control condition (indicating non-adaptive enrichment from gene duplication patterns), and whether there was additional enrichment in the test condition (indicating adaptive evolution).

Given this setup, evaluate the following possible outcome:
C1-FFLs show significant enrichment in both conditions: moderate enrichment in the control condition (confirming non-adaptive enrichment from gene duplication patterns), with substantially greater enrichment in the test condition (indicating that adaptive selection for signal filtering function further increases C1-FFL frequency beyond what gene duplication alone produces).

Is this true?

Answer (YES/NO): NO